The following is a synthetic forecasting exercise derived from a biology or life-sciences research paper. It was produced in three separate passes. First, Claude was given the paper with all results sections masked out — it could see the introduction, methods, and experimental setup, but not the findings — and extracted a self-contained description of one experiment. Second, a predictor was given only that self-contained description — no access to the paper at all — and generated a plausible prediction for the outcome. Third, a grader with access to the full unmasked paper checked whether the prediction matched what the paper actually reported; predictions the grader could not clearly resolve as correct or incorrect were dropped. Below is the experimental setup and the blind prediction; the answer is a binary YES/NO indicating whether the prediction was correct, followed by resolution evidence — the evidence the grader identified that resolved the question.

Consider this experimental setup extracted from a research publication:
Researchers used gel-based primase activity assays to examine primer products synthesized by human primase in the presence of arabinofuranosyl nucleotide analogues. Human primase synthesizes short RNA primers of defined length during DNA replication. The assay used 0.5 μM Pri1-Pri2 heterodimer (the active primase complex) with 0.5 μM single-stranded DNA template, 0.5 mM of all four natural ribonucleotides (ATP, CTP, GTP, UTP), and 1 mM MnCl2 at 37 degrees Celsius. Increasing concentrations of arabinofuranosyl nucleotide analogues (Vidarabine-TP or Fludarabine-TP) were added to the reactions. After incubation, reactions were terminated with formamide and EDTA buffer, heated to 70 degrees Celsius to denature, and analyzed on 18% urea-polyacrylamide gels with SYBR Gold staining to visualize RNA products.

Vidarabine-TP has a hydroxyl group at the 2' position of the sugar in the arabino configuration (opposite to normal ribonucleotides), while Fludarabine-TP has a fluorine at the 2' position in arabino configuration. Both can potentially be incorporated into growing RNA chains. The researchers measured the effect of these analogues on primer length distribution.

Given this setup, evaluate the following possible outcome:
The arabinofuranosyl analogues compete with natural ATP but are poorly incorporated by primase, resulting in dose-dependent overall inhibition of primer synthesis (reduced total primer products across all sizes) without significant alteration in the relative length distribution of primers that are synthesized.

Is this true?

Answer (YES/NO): NO